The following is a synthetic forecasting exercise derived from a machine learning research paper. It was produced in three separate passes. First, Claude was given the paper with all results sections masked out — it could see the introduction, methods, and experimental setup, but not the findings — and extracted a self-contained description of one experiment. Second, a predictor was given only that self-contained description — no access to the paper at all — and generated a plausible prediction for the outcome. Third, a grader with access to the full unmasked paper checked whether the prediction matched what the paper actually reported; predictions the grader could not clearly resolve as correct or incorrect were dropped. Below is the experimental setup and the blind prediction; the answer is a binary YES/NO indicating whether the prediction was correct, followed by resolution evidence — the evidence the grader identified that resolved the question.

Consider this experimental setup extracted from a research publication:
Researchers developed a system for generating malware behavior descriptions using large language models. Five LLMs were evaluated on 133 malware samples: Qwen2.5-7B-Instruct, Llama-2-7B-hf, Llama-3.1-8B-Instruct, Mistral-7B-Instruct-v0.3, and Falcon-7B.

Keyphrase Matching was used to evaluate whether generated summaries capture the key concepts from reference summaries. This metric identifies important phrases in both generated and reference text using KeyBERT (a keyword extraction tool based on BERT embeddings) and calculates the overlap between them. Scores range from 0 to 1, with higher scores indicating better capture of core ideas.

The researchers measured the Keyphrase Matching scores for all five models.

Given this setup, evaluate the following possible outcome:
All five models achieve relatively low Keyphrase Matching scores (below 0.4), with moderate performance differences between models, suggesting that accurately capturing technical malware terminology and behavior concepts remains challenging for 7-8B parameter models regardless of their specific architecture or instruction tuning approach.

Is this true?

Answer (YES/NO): NO